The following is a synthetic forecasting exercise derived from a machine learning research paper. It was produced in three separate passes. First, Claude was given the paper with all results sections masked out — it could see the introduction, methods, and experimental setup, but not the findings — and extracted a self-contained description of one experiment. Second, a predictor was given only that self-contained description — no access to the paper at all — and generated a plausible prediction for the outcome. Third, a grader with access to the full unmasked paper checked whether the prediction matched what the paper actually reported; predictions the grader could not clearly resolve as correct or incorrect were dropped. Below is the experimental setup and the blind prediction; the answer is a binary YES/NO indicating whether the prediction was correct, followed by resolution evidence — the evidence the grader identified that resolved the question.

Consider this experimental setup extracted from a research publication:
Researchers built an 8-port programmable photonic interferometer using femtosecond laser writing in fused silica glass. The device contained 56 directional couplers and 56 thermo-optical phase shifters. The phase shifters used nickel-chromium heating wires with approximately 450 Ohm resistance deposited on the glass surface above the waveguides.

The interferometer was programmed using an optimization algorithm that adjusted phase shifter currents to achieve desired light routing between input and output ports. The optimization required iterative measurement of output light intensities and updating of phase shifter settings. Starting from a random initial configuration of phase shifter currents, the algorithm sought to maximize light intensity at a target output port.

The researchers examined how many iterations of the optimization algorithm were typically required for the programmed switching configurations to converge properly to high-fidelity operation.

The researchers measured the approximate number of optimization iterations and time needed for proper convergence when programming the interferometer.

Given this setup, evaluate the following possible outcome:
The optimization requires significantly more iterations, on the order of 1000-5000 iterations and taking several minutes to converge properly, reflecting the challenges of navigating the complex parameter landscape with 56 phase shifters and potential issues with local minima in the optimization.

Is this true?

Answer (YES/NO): NO